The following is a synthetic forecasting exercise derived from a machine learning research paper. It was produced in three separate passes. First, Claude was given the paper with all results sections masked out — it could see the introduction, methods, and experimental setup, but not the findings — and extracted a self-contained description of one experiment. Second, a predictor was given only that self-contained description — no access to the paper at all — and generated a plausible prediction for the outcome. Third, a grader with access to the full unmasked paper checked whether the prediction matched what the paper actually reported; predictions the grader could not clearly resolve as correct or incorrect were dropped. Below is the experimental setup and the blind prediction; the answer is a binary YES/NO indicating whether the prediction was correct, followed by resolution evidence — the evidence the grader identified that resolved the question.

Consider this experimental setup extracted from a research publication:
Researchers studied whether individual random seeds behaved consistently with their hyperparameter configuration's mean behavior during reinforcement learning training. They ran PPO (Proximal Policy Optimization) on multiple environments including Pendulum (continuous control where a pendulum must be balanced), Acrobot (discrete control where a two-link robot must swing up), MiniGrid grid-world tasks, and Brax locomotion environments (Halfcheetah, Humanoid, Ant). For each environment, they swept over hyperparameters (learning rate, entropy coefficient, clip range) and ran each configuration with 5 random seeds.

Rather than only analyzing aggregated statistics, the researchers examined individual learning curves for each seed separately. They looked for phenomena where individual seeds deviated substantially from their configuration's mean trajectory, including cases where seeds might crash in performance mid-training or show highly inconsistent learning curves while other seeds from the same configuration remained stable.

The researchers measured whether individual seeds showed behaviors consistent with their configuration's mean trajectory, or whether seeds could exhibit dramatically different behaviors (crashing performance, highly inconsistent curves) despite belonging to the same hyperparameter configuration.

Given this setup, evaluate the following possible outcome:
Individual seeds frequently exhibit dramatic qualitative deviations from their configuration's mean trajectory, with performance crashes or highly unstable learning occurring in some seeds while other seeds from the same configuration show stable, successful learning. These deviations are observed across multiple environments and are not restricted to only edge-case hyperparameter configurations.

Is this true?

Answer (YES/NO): YES